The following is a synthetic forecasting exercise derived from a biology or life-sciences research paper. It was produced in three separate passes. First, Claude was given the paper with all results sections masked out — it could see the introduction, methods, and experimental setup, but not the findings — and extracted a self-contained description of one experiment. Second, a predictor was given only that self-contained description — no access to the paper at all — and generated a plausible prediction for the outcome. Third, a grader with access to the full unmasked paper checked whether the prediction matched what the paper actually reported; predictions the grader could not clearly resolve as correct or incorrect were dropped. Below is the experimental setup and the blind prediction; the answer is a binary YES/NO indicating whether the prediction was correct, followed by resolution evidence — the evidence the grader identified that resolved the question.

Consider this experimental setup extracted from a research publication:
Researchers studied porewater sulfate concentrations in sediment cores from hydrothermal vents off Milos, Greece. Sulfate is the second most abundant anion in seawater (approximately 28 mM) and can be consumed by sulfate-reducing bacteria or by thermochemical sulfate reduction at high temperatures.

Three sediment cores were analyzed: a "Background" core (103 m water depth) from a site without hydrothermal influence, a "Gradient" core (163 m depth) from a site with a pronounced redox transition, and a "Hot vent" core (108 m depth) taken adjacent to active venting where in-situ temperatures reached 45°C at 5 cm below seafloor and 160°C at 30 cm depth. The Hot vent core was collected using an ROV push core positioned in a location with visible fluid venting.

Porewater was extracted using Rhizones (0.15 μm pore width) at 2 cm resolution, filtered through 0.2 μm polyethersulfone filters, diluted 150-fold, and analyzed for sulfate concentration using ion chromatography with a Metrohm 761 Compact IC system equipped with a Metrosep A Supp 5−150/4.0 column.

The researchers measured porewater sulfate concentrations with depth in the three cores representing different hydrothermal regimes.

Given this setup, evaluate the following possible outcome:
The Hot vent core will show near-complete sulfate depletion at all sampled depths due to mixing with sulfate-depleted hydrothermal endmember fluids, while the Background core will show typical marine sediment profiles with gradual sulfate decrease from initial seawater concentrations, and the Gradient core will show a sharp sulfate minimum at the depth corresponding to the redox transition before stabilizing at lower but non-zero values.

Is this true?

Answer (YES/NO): NO